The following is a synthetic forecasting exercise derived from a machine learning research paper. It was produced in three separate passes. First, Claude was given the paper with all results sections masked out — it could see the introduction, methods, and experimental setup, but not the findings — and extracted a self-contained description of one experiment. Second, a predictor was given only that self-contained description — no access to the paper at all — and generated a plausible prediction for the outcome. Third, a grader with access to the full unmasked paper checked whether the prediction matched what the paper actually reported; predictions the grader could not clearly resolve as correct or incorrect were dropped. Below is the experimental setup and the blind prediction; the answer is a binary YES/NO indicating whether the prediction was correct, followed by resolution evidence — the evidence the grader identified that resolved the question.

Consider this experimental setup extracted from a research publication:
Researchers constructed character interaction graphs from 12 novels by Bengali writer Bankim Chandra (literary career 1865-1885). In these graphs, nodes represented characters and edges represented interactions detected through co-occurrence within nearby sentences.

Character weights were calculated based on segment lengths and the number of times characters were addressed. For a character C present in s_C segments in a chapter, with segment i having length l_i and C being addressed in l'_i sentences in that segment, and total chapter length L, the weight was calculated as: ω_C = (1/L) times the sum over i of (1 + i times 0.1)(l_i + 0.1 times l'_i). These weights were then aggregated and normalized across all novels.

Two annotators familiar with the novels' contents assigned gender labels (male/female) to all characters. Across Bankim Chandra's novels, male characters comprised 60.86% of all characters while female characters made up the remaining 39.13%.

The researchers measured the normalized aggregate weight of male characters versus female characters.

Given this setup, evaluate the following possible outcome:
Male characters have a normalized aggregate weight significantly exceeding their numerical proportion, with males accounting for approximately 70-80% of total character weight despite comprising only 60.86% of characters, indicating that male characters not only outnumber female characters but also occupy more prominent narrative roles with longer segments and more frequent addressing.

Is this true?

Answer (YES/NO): NO